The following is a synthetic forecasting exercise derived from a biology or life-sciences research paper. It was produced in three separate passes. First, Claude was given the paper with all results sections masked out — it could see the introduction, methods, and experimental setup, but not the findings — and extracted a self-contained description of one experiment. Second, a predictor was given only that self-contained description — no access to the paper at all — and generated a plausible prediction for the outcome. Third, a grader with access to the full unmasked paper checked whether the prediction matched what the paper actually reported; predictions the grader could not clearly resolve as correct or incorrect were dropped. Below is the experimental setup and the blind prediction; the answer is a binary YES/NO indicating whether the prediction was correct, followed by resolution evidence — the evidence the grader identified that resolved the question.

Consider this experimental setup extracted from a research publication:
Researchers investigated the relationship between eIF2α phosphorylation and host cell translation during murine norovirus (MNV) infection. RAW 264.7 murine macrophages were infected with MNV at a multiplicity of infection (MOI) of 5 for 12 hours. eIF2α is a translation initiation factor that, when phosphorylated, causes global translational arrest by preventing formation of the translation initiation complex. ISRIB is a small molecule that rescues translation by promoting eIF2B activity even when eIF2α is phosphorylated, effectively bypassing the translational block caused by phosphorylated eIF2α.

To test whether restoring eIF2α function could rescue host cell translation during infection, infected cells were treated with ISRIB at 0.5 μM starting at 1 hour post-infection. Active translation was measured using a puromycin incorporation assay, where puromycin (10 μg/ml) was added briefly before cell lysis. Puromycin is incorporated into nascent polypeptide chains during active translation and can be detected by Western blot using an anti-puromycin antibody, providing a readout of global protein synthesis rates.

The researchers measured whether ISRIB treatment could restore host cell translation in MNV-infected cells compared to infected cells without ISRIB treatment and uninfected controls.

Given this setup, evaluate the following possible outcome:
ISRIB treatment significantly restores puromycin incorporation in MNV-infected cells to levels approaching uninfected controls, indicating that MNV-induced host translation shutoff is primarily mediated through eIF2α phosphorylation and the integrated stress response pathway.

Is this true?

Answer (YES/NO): NO